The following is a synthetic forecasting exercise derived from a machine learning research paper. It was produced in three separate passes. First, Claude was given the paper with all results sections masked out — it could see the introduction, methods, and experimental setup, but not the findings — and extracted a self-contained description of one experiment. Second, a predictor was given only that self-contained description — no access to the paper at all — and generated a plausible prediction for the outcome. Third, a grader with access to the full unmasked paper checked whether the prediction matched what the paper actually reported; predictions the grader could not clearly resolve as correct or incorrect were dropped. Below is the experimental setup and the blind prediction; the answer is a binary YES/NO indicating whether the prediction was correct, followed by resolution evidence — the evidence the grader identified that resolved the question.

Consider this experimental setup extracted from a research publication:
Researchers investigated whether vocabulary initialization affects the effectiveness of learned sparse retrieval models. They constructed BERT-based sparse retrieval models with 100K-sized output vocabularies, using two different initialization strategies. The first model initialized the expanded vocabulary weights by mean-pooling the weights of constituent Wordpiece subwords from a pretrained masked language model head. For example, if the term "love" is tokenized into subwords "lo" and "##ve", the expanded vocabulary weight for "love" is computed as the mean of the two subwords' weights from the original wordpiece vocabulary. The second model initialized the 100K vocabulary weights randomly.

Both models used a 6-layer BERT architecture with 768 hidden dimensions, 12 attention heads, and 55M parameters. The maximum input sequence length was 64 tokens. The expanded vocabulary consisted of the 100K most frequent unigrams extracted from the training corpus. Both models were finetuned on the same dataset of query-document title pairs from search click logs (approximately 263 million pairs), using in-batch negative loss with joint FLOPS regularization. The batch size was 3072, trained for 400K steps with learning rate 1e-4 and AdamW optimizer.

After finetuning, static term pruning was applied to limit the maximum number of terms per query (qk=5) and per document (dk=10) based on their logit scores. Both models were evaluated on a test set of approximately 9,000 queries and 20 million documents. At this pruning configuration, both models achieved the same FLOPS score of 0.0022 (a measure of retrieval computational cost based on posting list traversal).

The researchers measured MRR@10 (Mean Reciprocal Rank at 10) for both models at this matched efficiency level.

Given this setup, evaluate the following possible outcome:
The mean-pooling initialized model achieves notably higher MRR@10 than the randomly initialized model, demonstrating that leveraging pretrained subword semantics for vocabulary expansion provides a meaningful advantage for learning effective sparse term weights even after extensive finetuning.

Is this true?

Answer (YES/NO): YES